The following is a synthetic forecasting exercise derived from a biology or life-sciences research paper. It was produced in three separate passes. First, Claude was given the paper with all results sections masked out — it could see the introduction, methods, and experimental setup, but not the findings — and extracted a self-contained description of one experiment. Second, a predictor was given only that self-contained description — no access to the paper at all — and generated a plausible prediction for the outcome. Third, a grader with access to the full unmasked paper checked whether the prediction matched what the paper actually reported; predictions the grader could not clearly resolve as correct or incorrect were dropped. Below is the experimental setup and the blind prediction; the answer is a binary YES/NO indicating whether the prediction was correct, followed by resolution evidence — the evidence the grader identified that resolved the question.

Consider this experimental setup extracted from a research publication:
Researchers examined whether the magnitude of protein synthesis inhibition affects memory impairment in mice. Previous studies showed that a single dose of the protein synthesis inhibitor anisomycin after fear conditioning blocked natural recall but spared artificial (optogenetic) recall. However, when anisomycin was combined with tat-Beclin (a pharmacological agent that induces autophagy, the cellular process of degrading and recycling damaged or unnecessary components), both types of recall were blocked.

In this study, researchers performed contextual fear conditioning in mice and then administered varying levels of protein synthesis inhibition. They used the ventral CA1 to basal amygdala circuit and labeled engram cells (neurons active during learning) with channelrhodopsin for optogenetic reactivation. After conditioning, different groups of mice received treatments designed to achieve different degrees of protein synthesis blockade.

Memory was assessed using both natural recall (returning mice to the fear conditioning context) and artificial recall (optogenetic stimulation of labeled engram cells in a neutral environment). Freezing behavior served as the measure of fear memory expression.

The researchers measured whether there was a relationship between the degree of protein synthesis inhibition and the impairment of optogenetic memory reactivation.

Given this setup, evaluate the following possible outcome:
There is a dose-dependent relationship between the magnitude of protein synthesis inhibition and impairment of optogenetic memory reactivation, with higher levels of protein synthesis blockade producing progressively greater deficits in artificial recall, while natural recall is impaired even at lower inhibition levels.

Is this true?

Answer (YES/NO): YES